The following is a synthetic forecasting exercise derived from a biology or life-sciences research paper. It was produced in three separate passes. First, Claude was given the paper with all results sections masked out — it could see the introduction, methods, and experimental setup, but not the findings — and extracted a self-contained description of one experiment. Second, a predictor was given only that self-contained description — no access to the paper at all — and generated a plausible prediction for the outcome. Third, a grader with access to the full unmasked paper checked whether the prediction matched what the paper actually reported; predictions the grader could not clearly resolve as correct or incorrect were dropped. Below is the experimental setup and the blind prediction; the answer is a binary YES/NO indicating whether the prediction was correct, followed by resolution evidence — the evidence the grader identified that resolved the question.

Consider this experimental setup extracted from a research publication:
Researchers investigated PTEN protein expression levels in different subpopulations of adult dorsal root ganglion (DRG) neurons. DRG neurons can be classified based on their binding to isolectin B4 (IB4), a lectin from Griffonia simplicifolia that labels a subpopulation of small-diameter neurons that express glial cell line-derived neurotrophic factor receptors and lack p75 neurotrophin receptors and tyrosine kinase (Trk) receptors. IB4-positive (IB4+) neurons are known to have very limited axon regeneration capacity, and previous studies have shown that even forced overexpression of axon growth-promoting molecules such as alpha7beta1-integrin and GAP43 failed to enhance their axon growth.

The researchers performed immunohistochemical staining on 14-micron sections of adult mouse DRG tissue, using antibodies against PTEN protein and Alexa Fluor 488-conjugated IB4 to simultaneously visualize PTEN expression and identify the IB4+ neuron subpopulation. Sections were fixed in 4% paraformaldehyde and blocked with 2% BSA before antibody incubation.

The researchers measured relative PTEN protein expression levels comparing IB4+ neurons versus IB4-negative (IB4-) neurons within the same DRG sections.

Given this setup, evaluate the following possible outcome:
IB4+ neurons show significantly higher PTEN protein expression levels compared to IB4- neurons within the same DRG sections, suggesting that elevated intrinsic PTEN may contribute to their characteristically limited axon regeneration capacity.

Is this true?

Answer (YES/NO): YES